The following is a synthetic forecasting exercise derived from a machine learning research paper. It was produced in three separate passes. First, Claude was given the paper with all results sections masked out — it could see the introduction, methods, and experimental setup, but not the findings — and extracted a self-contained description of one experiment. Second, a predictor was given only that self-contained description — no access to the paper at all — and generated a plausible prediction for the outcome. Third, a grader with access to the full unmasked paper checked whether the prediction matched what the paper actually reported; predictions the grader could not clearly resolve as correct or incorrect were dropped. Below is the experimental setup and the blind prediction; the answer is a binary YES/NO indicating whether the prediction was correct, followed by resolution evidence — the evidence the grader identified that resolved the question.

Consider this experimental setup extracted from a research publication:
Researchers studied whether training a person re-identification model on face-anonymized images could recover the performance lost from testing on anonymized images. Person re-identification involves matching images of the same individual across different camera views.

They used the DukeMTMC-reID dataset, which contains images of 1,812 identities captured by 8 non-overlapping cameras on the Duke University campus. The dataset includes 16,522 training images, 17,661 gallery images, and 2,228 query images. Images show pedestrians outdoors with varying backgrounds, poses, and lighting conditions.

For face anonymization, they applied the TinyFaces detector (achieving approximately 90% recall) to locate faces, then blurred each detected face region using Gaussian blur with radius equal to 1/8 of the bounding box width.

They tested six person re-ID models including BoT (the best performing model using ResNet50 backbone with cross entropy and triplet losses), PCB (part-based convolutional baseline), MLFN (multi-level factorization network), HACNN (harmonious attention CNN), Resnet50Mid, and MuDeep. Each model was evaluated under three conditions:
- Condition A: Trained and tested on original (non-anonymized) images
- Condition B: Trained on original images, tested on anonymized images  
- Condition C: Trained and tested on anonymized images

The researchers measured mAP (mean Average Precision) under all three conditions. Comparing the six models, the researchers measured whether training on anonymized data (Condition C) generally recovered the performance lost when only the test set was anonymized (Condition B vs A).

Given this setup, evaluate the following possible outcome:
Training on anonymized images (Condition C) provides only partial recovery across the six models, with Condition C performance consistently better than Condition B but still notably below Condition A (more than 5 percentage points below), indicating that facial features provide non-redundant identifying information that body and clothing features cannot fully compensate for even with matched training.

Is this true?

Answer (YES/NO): NO